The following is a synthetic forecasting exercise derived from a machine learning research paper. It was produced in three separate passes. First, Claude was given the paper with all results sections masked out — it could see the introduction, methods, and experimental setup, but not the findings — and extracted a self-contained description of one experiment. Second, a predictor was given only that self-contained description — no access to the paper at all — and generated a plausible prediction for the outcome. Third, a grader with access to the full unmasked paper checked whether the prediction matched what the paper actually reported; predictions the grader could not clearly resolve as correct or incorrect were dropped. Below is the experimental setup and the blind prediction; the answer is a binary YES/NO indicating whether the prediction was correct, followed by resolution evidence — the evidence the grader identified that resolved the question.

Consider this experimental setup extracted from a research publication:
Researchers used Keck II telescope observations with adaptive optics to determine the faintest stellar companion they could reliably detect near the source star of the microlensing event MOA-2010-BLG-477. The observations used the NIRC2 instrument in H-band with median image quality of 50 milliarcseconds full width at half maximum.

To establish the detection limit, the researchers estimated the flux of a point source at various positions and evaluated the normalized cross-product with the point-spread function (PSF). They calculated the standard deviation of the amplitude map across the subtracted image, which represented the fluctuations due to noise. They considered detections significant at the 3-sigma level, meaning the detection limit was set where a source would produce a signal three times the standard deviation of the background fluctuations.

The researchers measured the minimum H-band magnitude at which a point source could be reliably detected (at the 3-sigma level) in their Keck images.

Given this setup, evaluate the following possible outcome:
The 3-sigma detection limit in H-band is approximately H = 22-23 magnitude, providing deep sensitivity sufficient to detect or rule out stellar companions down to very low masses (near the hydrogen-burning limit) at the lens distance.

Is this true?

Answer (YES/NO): NO